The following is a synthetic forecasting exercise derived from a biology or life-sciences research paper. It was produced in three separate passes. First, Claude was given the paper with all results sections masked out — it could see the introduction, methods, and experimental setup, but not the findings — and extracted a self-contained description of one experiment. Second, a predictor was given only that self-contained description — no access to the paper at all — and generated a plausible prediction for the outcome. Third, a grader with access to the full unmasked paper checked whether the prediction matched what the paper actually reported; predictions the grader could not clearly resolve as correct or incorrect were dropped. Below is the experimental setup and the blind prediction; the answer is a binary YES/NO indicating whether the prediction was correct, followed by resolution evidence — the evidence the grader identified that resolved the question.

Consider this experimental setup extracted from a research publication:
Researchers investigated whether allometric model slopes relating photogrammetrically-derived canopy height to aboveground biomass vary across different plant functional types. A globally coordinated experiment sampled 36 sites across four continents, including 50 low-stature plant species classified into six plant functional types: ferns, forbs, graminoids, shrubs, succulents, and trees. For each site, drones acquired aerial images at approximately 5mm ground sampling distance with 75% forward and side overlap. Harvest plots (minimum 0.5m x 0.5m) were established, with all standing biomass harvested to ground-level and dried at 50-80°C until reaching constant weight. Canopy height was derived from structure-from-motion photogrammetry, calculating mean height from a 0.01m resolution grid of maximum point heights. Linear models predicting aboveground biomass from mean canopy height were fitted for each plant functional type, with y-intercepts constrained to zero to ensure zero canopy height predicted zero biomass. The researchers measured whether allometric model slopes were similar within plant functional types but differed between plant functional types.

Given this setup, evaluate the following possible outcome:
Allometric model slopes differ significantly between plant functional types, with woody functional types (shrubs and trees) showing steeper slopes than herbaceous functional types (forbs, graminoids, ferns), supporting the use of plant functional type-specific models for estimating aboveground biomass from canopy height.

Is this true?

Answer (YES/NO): NO